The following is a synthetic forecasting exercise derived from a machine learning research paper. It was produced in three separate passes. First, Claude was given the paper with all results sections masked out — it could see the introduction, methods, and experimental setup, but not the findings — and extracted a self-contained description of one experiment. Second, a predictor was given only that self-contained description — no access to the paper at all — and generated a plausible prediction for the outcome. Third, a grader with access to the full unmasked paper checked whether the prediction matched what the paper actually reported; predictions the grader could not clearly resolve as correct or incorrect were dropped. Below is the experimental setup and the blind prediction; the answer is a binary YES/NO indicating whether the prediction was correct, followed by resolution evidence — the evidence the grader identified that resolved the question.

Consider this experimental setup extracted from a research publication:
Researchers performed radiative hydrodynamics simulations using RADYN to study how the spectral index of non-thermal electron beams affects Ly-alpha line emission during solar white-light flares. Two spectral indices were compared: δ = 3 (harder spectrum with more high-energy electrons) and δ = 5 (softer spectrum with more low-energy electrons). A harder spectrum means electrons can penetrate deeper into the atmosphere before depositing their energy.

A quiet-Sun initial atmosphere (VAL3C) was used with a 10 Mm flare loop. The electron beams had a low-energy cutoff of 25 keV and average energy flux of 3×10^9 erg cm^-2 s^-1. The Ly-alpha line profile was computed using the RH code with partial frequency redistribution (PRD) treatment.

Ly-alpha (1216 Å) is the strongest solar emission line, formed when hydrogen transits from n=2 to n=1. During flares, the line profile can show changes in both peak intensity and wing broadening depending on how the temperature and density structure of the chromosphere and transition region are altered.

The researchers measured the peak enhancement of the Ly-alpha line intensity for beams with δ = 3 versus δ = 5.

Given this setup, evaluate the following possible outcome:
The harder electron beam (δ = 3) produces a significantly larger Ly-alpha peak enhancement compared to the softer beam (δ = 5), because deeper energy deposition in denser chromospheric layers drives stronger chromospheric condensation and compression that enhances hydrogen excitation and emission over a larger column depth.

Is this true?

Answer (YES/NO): NO